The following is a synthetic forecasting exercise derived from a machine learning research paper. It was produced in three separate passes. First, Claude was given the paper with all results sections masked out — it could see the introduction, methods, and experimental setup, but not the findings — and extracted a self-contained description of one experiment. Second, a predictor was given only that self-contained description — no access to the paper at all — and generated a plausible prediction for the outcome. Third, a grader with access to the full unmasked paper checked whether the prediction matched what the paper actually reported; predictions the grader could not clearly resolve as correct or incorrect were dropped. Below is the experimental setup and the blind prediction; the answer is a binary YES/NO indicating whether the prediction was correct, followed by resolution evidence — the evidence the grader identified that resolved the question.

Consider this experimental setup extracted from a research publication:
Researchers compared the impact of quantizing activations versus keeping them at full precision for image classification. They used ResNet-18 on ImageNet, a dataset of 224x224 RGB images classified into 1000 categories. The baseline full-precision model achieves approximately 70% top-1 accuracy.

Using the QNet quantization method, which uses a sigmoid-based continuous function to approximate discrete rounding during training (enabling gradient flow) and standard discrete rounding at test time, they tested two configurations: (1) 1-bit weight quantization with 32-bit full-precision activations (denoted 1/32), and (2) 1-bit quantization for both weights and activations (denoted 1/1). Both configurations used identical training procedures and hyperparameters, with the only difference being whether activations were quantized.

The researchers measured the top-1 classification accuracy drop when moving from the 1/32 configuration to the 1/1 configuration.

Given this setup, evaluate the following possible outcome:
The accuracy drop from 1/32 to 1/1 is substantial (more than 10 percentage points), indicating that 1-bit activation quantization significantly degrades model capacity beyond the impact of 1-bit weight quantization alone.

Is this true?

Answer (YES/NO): YES